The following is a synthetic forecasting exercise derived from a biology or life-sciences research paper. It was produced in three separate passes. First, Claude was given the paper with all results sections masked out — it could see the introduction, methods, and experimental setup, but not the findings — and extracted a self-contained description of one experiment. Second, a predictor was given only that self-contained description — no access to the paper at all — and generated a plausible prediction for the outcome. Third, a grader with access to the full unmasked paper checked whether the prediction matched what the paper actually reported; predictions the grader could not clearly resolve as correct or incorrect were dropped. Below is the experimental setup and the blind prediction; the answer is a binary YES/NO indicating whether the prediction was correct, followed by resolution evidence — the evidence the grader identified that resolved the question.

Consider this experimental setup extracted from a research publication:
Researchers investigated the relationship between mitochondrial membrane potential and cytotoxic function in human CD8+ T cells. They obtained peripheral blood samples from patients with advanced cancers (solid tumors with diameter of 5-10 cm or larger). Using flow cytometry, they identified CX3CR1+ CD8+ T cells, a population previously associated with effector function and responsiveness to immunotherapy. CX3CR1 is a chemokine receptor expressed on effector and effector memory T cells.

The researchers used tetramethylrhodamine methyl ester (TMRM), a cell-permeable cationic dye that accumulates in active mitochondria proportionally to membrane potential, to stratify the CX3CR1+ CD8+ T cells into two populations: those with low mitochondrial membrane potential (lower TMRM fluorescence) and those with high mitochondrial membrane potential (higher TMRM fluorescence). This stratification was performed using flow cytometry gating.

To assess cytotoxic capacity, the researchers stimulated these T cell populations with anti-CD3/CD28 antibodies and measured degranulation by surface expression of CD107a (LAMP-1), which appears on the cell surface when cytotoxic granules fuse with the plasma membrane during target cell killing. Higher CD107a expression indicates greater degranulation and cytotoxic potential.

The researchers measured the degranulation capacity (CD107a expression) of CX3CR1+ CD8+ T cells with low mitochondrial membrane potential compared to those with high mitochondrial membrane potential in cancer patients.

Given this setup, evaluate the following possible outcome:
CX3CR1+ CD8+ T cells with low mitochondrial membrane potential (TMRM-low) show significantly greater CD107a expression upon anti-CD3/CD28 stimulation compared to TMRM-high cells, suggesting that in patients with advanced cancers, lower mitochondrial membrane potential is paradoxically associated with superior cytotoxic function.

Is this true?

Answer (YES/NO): YES